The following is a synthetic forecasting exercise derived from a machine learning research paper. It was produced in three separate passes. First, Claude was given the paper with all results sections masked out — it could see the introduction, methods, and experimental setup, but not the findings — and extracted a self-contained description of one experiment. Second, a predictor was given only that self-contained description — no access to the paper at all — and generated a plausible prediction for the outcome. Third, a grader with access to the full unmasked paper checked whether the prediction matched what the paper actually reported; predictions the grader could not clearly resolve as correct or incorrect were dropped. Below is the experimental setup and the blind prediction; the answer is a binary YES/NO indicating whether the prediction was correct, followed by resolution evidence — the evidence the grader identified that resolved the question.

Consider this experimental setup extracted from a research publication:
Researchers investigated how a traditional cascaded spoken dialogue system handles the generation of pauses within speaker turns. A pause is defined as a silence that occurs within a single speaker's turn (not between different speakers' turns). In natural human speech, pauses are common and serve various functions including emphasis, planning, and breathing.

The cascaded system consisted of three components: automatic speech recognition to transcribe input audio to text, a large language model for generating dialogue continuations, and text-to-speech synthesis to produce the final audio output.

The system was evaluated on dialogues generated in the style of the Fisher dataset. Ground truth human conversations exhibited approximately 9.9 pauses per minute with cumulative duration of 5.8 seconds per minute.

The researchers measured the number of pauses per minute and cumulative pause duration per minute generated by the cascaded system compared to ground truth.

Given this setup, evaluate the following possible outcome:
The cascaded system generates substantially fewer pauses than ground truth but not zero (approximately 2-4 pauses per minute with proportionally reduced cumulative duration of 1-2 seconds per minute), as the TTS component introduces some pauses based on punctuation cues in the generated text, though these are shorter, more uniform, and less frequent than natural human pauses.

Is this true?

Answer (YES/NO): NO